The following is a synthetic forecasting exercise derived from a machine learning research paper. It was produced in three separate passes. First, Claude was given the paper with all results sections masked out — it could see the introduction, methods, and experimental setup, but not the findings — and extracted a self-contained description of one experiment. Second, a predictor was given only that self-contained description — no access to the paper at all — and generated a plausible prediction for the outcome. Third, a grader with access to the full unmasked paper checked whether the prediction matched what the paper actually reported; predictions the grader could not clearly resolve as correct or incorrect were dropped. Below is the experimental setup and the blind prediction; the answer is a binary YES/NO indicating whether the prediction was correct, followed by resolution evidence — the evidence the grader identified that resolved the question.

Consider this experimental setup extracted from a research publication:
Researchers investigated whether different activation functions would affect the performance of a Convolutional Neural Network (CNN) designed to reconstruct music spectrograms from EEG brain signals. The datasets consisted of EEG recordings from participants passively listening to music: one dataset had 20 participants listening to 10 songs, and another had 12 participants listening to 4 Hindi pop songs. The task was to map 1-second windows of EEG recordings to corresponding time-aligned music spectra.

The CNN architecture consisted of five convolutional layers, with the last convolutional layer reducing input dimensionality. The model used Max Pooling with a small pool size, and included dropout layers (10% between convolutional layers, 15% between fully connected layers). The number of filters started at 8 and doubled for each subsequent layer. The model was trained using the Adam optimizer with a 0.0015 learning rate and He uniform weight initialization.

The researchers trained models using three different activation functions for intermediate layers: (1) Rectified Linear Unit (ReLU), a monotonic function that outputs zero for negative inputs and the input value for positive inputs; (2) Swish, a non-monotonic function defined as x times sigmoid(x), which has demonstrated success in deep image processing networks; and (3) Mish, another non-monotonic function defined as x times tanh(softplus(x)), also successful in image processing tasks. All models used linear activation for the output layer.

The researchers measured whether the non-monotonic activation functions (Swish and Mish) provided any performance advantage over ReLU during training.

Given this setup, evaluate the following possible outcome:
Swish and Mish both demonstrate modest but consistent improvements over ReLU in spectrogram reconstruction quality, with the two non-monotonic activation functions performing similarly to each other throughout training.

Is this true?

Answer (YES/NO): NO